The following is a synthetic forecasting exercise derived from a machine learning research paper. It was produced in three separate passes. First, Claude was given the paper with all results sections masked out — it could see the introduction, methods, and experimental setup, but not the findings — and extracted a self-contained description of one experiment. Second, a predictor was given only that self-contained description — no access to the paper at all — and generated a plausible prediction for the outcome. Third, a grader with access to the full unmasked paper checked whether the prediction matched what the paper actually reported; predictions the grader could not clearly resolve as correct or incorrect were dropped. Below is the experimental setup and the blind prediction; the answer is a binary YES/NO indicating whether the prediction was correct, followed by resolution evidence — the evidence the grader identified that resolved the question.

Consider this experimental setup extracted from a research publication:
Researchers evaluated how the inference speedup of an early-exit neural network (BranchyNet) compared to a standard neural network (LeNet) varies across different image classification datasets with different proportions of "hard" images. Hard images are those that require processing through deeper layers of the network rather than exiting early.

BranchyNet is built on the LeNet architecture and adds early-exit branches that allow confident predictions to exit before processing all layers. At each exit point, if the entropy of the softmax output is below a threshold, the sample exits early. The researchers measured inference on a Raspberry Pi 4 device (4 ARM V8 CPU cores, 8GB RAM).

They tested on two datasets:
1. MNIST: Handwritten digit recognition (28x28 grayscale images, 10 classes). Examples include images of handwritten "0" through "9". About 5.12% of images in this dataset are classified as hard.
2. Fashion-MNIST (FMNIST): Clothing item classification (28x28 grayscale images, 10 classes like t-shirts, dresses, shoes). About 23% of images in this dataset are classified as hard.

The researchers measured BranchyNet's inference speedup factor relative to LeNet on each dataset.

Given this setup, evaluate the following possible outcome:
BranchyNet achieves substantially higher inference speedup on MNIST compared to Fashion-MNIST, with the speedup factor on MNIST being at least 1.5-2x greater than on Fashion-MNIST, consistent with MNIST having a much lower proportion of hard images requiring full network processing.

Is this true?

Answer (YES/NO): YES